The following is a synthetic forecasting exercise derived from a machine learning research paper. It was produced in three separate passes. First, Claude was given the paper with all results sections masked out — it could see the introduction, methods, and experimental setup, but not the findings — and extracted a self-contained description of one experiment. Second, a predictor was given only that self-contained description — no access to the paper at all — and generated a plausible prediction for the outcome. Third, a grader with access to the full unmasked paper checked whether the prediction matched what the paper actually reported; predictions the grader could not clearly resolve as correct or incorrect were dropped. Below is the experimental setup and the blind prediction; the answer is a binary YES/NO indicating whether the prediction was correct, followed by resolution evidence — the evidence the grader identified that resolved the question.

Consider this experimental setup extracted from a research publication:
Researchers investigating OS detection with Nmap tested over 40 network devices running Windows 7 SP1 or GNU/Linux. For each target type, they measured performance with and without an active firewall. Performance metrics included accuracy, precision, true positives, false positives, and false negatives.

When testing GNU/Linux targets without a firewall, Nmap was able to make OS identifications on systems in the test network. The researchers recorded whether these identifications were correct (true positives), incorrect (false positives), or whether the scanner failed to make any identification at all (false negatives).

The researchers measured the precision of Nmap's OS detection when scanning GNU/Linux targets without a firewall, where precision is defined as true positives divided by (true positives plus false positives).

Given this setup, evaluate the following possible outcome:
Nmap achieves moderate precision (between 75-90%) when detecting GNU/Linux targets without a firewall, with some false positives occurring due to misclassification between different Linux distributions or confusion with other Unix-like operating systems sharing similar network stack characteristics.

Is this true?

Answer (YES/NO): NO